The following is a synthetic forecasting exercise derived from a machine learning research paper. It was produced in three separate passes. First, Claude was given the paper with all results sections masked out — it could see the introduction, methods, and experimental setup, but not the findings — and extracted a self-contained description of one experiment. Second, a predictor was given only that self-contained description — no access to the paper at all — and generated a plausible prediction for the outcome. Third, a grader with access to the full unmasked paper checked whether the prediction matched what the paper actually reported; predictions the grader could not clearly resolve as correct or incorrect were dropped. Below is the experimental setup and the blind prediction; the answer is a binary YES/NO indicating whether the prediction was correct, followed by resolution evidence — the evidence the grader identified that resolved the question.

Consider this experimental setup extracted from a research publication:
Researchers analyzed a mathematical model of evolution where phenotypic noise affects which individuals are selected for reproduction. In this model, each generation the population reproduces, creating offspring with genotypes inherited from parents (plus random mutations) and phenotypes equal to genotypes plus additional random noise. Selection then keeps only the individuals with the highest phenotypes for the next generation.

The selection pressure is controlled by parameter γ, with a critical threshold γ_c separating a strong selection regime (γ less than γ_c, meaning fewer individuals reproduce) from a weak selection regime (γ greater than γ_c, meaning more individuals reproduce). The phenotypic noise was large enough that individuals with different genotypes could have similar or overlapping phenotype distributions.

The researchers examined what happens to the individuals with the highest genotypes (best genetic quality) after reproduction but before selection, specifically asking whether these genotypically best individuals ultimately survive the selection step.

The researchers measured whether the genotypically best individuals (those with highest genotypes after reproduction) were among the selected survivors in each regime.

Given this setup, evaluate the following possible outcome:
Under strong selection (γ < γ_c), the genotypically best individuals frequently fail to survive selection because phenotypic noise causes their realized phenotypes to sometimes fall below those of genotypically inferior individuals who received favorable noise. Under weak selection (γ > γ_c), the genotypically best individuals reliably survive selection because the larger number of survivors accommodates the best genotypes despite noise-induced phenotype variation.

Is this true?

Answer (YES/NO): NO